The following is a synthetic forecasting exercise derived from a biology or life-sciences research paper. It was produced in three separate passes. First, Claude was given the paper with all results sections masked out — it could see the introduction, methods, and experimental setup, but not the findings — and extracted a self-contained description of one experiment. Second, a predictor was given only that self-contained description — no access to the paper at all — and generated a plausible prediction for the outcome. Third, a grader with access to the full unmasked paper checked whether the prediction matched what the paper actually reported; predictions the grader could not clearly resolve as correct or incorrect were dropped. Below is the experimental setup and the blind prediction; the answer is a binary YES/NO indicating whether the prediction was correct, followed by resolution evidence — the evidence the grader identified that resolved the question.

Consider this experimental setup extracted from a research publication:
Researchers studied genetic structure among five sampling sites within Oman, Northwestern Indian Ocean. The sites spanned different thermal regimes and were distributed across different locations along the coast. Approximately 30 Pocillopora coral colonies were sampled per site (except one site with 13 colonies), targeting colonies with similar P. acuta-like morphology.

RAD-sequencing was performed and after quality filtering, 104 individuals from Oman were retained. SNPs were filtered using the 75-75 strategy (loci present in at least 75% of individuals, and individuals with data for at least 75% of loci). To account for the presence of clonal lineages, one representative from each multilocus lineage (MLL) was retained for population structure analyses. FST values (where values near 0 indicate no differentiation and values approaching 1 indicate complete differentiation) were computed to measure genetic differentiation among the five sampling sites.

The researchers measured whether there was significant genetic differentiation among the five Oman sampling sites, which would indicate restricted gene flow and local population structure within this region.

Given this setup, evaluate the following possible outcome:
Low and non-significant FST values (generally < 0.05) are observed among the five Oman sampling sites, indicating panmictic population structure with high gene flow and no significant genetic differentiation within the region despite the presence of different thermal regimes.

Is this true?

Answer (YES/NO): YES